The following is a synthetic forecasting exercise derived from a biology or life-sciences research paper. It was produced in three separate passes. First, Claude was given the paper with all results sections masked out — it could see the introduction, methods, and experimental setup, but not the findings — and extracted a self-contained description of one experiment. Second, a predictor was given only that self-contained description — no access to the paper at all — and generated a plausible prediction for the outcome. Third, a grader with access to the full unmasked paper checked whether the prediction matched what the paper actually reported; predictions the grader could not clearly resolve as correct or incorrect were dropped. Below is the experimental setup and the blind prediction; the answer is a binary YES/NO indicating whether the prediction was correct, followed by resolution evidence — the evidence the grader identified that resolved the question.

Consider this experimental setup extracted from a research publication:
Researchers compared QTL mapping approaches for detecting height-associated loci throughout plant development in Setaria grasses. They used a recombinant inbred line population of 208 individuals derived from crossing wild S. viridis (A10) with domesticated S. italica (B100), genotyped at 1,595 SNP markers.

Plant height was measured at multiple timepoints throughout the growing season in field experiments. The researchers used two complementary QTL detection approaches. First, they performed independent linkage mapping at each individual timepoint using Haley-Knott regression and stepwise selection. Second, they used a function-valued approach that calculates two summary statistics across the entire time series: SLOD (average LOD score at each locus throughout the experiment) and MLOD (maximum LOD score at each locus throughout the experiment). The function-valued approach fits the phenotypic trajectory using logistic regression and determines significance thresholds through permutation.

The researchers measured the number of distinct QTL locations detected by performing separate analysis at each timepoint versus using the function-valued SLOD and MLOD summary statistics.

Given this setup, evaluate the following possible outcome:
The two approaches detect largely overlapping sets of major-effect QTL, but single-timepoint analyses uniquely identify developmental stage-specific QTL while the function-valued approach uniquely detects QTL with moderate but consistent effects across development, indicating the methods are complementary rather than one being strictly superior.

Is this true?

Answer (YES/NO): NO